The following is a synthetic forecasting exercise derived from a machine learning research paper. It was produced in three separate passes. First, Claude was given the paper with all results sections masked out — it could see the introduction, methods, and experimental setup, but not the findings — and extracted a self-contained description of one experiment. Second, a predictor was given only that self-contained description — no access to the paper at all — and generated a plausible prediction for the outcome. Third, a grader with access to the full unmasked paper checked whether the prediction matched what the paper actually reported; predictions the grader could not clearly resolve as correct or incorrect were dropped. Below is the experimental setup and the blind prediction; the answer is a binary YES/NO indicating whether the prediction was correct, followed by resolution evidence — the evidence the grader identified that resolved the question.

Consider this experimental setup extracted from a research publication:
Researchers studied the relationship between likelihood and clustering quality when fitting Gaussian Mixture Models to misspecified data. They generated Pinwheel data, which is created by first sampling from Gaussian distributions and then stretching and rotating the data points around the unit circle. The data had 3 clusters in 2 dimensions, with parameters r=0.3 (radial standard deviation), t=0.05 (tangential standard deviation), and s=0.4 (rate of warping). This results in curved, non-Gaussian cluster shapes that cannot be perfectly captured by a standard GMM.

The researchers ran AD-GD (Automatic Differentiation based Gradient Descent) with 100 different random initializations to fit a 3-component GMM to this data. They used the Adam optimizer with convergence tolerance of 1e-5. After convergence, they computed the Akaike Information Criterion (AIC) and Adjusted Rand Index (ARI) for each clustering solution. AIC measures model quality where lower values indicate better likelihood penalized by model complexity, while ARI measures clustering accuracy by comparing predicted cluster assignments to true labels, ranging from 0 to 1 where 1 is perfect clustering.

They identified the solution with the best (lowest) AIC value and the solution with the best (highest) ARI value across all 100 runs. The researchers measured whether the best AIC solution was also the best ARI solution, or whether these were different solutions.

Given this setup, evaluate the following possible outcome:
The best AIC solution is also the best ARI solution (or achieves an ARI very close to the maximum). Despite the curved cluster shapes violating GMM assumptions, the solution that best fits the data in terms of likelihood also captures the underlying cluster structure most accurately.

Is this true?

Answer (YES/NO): NO